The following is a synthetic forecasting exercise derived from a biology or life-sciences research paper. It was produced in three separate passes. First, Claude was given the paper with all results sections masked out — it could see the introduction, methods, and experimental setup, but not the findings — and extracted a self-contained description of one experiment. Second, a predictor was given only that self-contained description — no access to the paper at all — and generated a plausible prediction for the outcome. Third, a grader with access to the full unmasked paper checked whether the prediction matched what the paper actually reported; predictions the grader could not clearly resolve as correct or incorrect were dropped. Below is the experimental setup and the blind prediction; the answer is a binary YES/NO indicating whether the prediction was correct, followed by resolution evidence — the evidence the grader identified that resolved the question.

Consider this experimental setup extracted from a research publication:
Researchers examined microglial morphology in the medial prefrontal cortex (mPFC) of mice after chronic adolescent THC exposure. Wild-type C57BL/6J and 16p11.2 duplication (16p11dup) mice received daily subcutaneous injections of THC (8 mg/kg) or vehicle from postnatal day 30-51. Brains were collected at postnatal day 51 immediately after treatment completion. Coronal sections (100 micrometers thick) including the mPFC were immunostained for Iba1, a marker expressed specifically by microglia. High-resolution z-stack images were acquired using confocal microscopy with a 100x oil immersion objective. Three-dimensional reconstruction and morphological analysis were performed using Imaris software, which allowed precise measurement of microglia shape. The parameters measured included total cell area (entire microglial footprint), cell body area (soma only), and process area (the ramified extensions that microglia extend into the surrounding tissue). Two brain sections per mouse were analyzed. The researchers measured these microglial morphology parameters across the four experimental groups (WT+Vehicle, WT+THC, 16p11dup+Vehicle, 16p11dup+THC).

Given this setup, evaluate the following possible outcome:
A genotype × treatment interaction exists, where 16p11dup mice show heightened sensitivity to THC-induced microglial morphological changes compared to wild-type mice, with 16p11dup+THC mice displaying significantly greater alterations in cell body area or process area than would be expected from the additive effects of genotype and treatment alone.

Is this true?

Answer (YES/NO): YES